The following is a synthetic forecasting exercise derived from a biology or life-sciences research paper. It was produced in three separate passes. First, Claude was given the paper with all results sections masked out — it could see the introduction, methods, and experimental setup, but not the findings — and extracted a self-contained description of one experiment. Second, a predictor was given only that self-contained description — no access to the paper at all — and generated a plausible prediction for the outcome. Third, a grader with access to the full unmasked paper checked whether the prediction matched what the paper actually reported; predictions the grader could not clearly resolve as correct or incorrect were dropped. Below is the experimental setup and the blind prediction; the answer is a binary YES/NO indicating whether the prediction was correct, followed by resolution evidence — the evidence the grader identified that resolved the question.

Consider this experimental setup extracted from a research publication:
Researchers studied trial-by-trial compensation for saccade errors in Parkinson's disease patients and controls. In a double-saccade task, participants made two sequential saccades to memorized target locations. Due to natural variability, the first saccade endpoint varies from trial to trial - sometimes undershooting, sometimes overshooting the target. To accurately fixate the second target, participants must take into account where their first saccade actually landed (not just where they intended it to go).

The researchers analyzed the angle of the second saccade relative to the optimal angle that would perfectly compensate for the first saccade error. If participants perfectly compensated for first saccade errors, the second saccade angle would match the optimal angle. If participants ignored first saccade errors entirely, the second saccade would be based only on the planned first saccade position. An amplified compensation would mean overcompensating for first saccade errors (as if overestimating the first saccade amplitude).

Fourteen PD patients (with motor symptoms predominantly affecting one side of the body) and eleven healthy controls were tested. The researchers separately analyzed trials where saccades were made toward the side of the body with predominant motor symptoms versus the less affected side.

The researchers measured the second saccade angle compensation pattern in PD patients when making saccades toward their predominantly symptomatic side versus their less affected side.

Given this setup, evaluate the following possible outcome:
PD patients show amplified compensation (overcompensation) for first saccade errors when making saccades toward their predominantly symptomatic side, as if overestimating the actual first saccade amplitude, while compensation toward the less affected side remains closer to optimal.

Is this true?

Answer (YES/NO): YES